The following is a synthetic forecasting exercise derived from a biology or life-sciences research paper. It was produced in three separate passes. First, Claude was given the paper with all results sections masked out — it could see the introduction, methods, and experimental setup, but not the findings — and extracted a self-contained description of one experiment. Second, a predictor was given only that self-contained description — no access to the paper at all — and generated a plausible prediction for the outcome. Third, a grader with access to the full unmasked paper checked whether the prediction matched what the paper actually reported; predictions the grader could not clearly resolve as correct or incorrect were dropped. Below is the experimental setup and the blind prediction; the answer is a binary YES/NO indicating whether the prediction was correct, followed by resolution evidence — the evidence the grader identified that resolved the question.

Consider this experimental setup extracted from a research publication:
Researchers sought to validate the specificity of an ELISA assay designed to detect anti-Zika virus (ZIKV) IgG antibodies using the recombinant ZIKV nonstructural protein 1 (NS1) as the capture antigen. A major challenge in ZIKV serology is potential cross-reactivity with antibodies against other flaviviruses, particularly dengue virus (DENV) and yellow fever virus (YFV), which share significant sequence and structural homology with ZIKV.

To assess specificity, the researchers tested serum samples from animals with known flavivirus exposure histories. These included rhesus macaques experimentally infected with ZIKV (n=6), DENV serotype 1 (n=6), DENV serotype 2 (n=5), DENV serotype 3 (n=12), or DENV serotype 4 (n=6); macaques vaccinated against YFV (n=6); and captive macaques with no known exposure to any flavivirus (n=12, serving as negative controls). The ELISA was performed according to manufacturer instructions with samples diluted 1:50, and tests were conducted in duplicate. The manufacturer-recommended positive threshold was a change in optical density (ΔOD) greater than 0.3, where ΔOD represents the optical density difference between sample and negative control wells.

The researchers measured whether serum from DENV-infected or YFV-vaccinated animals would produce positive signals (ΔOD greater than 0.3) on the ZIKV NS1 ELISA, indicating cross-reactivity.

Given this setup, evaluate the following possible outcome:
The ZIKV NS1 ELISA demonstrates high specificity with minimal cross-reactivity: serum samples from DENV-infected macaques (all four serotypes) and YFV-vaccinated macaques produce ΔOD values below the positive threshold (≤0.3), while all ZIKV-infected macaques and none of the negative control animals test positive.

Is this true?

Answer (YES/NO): NO